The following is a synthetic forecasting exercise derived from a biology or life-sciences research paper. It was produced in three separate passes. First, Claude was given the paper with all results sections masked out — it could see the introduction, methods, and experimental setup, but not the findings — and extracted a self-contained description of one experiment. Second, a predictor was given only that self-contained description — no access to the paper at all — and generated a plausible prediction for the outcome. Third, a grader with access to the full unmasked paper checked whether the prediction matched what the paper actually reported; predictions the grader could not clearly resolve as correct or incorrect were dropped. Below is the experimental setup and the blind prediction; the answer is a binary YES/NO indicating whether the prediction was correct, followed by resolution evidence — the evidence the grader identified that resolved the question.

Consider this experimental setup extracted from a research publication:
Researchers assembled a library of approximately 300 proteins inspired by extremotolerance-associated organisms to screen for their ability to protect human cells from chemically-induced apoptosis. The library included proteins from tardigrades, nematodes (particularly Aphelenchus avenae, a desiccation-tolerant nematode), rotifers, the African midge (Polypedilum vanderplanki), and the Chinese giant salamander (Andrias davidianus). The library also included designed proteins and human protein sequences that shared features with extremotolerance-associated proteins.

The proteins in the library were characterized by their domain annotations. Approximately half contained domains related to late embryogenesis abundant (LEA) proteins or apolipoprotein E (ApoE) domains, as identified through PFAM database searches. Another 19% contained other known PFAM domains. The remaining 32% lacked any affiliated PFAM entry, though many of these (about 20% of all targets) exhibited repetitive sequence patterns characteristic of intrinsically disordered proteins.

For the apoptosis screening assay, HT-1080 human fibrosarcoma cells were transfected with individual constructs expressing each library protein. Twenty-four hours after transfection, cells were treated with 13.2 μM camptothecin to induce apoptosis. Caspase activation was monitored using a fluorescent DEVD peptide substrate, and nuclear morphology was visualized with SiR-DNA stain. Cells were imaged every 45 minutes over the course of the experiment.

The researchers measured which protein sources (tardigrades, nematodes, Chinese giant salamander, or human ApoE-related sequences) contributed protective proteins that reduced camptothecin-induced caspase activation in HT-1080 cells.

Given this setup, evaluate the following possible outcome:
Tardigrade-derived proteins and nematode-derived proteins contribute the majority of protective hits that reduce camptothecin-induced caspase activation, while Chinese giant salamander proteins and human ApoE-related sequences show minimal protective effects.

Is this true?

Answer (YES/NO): NO